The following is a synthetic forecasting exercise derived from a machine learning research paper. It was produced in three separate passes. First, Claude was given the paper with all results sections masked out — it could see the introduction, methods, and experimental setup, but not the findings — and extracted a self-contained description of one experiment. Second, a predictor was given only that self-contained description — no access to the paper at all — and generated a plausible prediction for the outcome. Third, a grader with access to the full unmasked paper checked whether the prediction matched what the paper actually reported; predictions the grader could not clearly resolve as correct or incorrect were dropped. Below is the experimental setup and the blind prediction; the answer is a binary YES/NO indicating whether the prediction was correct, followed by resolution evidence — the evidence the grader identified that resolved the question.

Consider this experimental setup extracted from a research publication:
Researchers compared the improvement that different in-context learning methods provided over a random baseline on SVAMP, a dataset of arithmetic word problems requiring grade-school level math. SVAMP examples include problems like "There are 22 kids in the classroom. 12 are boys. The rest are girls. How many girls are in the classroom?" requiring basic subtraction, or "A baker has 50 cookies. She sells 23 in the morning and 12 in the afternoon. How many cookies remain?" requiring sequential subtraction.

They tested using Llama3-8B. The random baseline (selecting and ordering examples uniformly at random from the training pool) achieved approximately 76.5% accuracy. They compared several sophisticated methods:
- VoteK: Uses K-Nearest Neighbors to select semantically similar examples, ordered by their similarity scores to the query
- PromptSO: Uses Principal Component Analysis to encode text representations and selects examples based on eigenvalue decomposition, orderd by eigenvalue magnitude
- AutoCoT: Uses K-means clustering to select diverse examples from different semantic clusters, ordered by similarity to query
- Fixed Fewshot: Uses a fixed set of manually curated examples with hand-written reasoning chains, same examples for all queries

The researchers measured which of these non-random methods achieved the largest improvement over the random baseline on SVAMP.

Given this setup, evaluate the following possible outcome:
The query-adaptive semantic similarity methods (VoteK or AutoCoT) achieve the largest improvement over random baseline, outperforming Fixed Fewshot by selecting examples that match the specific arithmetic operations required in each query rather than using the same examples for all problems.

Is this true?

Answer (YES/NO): NO